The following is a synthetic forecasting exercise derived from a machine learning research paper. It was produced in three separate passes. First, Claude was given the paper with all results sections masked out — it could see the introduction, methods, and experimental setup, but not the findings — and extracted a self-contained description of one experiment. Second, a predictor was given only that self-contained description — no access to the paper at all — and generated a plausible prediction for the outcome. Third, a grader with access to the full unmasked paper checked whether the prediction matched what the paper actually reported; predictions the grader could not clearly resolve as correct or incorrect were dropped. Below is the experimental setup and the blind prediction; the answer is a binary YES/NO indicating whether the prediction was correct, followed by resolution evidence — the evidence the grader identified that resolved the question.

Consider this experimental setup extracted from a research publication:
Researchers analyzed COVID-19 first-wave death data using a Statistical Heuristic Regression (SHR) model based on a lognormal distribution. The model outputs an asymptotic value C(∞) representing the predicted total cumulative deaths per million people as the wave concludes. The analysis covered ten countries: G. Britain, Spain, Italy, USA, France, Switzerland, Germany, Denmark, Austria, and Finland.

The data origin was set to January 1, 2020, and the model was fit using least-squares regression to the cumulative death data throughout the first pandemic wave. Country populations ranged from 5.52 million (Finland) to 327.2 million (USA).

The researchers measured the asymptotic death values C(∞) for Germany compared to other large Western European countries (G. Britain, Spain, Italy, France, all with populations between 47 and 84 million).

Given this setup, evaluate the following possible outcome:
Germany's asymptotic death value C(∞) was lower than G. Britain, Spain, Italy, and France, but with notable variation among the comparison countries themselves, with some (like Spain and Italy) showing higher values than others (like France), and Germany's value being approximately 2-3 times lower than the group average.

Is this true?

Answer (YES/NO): NO